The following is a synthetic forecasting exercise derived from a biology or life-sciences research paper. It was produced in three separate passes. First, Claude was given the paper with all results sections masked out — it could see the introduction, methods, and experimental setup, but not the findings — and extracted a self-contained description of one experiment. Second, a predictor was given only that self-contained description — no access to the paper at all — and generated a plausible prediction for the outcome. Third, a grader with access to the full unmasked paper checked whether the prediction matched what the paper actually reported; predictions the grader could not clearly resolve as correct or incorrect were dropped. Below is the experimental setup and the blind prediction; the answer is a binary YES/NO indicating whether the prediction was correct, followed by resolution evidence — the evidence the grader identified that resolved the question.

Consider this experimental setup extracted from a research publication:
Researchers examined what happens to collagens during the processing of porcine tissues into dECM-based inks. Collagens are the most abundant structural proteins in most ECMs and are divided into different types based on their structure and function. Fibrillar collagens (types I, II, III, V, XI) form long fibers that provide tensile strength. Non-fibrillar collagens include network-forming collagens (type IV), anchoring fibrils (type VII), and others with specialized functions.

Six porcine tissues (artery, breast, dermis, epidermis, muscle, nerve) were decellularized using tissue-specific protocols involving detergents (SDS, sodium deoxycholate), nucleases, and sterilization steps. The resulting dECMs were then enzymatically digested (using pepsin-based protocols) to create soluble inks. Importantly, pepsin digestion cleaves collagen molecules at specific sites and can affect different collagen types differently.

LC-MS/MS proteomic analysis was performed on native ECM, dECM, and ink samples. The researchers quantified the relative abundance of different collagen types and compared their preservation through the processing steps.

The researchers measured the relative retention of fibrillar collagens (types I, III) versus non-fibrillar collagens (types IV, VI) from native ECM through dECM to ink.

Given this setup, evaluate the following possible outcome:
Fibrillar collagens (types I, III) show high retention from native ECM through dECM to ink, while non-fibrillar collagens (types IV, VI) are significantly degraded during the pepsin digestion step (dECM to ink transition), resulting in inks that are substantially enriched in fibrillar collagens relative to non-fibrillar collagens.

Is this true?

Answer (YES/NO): NO